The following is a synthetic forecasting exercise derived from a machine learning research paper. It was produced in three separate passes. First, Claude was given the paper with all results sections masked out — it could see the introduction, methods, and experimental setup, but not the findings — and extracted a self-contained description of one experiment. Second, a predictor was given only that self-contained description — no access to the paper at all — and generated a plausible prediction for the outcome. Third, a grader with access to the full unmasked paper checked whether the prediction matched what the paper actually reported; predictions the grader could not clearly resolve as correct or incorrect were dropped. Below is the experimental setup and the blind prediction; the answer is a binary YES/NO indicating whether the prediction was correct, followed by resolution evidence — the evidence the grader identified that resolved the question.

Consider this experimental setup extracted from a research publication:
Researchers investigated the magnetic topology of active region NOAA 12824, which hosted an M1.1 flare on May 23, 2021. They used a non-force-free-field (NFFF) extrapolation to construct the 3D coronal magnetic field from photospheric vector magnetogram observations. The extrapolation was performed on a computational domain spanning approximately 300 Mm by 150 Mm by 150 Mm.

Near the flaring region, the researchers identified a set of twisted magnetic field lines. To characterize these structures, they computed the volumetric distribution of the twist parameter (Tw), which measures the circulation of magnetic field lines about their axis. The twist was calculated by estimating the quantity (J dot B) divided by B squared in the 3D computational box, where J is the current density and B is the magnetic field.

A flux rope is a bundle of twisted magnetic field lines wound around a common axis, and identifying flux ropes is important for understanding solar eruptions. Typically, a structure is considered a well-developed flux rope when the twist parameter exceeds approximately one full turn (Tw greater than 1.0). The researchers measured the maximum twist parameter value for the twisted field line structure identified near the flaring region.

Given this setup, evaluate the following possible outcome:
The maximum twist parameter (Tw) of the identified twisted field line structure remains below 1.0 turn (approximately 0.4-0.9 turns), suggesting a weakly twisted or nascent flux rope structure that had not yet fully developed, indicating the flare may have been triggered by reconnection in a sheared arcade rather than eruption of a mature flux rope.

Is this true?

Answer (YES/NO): NO